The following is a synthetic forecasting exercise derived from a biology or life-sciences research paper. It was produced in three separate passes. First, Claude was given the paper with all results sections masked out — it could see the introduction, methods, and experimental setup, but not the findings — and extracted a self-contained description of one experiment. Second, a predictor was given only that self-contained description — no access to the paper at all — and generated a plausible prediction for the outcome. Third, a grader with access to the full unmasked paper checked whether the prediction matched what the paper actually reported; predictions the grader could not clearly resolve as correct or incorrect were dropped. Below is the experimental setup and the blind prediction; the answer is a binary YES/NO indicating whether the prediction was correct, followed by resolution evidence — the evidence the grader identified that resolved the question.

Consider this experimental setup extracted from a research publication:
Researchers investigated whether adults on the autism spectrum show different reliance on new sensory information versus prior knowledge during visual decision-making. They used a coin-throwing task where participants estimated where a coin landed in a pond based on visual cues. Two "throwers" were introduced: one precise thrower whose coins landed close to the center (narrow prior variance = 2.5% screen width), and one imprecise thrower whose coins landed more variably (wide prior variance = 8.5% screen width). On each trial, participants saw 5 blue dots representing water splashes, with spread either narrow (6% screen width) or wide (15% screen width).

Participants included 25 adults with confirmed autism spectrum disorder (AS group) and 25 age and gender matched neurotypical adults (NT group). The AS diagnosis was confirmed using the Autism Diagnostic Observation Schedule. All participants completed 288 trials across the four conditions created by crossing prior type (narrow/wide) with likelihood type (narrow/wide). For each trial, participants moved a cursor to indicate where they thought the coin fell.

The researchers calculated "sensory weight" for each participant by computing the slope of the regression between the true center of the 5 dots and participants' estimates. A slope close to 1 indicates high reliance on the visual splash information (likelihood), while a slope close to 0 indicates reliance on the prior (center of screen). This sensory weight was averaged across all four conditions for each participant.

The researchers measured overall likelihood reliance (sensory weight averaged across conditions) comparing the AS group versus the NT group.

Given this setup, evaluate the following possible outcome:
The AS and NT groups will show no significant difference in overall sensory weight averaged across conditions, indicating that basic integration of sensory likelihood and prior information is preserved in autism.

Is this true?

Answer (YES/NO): YES